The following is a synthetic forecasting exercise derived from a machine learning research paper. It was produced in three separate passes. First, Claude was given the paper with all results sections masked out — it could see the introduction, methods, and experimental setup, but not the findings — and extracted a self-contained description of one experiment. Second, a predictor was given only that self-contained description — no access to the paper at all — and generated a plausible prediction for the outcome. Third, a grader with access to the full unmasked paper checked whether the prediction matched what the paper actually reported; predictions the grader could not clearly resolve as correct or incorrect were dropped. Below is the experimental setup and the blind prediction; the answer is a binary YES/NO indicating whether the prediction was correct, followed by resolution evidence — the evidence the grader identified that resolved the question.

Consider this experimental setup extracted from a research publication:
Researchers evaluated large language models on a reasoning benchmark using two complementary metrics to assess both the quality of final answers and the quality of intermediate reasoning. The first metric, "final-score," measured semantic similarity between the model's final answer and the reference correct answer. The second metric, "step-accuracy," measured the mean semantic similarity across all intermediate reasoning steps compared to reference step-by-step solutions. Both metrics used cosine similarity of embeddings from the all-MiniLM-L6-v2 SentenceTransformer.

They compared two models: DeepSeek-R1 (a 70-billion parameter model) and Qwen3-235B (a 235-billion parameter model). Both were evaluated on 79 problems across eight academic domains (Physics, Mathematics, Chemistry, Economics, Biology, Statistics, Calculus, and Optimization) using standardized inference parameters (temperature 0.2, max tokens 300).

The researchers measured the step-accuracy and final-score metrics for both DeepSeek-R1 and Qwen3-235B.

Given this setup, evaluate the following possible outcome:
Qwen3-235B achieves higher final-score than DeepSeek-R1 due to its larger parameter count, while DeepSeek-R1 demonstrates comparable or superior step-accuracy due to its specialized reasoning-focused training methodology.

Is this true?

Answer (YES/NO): YES